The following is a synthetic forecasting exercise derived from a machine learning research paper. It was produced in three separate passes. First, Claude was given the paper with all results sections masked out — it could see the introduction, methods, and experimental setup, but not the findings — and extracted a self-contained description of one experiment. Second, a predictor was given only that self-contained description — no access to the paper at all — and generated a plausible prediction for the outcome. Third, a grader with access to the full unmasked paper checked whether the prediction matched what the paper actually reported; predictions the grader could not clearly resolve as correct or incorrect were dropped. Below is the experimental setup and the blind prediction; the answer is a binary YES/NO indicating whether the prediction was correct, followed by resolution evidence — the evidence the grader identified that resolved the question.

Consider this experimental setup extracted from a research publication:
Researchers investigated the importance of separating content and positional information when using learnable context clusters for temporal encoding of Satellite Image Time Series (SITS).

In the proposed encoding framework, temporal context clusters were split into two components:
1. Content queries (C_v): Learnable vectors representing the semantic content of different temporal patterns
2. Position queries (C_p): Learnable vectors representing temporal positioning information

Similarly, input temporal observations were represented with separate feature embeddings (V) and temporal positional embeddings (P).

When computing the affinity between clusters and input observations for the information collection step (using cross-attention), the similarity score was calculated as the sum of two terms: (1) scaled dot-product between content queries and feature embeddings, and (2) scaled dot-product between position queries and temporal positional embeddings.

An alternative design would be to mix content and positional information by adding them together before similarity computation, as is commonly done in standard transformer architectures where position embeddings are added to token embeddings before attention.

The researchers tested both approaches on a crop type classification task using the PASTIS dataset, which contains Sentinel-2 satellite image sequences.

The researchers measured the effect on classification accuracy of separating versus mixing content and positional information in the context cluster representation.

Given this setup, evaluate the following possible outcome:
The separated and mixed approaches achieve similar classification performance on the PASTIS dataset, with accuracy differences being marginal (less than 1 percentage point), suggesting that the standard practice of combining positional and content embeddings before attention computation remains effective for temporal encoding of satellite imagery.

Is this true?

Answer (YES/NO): YES